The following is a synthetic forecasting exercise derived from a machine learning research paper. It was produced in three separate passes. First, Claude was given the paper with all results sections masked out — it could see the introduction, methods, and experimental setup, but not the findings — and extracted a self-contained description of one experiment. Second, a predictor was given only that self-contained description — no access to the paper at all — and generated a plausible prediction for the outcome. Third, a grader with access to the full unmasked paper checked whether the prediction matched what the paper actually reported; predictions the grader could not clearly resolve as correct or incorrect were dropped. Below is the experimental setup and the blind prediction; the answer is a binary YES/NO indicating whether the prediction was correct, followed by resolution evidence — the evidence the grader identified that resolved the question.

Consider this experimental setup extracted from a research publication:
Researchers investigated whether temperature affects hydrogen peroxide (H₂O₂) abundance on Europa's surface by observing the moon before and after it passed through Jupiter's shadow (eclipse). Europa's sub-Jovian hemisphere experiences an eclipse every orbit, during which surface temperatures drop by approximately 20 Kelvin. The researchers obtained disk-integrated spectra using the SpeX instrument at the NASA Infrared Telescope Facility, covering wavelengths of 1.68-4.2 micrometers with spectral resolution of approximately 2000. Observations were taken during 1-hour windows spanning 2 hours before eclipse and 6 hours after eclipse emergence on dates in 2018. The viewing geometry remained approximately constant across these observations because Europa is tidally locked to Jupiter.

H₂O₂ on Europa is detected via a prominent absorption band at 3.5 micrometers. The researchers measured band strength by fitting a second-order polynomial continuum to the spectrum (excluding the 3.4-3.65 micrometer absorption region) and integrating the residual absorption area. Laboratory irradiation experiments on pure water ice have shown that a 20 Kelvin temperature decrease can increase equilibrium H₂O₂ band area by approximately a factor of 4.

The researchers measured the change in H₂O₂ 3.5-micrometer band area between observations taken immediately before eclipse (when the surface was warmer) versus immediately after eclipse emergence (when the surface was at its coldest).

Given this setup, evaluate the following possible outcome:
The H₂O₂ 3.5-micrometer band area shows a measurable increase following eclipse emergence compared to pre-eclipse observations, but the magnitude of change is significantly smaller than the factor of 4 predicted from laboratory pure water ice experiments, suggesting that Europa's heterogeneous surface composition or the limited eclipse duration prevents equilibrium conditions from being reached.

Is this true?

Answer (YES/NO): NO